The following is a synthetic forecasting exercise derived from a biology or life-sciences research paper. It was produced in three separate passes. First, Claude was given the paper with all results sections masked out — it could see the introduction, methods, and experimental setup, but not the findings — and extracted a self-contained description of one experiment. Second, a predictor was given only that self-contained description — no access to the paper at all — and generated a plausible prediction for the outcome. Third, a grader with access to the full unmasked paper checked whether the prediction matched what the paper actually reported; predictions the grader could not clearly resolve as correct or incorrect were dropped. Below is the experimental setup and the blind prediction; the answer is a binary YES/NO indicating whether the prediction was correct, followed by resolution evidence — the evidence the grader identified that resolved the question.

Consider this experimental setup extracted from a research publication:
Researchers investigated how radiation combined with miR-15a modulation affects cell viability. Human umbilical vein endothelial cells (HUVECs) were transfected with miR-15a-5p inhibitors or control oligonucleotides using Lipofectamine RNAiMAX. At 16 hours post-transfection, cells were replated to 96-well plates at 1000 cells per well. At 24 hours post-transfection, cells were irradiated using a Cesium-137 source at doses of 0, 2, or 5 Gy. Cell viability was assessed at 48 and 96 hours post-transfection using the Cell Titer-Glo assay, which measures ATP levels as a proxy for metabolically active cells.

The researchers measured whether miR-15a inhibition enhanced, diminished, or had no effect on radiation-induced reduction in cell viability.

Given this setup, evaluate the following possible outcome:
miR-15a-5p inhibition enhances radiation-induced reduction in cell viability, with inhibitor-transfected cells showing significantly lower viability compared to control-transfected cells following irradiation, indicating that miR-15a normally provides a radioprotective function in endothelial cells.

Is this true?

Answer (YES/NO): YES